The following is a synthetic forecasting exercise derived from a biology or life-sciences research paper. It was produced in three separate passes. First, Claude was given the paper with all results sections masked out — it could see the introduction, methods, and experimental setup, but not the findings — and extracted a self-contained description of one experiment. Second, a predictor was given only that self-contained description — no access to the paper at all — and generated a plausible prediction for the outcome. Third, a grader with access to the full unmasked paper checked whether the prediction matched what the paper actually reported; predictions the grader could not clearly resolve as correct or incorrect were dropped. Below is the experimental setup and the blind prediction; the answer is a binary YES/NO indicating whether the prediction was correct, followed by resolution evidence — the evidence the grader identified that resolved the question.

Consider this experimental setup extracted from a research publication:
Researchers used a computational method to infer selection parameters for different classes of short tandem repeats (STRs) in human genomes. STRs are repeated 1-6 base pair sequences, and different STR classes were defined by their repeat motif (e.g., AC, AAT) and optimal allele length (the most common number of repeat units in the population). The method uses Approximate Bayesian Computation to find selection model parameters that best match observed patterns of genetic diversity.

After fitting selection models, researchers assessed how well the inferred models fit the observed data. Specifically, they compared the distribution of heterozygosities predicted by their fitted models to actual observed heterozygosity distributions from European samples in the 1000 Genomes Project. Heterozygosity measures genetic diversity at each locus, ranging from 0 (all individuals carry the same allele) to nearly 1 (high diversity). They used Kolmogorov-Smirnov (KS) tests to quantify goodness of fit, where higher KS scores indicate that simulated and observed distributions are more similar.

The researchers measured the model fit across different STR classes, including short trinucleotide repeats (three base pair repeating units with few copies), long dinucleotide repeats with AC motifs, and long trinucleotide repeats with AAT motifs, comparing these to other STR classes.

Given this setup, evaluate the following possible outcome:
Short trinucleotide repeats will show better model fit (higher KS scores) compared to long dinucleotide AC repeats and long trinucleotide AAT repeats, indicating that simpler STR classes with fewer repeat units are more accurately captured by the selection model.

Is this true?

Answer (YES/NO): NO